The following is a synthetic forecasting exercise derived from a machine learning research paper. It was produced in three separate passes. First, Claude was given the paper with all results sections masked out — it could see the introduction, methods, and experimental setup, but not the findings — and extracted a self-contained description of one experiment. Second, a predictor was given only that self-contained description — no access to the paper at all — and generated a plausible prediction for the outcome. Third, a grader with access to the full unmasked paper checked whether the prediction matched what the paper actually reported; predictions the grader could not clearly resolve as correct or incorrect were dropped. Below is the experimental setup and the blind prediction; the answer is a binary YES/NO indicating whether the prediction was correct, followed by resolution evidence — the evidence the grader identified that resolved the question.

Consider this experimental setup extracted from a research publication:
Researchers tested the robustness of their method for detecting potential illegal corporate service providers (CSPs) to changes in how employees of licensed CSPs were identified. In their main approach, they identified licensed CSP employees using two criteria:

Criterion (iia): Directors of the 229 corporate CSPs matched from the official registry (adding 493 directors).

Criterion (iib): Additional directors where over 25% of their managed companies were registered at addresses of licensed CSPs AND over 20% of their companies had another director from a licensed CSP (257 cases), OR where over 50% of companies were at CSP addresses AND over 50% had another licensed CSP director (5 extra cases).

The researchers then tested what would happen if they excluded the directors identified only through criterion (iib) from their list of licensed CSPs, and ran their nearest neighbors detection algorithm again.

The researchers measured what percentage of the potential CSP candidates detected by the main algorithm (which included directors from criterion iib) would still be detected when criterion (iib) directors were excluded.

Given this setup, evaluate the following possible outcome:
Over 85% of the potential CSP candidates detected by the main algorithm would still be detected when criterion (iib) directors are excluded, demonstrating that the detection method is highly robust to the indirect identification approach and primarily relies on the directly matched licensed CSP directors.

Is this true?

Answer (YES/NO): YES